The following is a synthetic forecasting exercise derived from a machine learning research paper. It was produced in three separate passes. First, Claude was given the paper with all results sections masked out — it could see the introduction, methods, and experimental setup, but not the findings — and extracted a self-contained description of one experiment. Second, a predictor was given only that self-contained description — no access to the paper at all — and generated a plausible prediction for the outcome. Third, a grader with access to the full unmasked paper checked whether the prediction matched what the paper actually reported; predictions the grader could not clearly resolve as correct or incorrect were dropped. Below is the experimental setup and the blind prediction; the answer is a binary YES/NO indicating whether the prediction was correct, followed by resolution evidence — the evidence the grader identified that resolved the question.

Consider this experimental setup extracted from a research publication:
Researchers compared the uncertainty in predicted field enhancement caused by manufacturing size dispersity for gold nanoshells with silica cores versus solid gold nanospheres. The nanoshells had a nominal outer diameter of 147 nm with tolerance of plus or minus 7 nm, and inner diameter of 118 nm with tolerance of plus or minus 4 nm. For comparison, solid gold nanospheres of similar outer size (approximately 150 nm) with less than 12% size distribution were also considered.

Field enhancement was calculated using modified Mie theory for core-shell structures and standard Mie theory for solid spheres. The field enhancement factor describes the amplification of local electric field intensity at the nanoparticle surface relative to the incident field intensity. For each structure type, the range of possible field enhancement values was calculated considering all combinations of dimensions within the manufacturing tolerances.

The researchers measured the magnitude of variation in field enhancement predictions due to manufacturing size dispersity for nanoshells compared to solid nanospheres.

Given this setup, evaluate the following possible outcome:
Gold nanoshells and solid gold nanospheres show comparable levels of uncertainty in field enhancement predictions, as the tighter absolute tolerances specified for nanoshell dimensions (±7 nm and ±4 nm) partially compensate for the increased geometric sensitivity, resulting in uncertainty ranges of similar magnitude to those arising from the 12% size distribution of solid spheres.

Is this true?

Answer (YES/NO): NO